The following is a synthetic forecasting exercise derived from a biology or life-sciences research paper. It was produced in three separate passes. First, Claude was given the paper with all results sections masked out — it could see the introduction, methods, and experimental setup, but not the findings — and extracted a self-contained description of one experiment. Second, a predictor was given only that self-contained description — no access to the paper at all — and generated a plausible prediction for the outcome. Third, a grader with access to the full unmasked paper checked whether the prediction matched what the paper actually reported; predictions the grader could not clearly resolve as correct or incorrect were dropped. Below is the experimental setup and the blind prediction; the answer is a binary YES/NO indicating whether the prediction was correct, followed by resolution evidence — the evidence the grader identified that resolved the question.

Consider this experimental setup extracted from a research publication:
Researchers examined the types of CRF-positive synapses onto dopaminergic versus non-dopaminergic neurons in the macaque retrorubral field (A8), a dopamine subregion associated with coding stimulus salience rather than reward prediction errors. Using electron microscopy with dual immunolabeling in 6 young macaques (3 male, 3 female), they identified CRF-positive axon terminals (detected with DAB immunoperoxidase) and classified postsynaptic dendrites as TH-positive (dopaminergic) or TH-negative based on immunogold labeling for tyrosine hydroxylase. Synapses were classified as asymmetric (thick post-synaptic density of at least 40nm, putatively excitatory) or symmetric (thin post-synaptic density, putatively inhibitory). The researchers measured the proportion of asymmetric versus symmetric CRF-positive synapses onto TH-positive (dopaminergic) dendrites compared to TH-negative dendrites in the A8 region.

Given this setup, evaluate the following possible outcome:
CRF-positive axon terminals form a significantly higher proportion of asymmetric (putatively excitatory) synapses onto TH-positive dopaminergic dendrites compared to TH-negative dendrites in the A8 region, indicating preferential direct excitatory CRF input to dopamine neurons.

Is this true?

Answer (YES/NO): NO